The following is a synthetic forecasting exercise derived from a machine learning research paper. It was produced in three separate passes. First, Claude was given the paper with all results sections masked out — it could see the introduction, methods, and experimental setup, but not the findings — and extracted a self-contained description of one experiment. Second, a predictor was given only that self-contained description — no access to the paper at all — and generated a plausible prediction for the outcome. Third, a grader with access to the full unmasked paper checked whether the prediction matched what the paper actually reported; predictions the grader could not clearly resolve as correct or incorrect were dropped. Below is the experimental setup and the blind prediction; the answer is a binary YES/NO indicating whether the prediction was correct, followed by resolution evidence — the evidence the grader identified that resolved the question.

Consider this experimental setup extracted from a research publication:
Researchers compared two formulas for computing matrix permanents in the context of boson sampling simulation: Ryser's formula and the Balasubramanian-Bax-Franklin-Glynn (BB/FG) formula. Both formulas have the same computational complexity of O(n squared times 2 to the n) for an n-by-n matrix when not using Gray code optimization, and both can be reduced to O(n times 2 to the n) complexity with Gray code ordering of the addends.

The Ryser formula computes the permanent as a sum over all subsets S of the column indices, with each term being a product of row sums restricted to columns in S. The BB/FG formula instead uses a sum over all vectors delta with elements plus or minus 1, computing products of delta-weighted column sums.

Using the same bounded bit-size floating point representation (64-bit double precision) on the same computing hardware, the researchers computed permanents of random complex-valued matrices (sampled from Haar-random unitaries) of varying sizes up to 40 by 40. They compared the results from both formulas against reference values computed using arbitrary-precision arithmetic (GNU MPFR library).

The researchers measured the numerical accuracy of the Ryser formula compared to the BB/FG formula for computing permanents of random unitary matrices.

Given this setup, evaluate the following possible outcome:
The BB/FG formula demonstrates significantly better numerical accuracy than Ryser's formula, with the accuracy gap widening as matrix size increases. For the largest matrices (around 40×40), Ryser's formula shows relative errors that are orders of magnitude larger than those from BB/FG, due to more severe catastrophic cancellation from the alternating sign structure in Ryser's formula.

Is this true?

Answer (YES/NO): YES